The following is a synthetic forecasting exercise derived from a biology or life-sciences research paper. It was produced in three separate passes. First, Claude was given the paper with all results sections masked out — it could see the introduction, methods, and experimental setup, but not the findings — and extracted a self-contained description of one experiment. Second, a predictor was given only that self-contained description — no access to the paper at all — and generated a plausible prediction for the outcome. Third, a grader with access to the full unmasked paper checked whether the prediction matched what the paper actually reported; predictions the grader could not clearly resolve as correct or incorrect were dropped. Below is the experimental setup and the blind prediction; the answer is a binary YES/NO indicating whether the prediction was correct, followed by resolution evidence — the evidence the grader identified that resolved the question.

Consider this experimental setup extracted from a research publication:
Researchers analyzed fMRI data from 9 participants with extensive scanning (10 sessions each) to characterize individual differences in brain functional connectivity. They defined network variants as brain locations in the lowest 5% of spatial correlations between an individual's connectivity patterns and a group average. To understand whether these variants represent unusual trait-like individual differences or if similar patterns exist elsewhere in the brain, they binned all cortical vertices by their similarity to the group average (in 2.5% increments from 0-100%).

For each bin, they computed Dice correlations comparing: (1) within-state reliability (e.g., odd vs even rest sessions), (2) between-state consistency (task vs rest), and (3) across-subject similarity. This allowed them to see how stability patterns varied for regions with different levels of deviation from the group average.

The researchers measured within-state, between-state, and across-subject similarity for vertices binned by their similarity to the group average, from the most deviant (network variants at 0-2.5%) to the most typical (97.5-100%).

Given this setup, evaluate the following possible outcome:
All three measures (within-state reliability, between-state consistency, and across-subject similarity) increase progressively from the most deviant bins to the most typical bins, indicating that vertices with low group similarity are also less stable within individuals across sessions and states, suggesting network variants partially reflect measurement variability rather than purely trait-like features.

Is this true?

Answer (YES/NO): NO